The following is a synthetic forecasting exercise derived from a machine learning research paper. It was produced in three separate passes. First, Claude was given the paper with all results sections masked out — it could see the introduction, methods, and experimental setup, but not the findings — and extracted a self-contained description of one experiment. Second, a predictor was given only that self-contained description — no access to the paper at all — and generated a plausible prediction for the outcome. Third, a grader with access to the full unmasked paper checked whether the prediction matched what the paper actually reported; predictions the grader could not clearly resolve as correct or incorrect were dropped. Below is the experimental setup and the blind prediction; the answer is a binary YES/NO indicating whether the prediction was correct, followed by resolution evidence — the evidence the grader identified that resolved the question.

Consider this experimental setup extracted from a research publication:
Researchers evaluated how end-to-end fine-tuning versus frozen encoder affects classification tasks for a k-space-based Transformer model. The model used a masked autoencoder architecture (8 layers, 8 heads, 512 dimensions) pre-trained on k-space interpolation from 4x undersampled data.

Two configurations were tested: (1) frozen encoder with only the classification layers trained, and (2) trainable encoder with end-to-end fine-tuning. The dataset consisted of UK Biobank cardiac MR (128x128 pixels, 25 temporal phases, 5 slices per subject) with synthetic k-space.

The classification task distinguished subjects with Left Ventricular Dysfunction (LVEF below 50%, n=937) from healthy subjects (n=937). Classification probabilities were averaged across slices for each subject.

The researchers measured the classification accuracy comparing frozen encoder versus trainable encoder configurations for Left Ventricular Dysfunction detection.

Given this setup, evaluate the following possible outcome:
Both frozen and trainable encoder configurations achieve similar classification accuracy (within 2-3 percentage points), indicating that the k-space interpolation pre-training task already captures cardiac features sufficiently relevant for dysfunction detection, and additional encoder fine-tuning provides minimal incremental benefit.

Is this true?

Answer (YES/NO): NO